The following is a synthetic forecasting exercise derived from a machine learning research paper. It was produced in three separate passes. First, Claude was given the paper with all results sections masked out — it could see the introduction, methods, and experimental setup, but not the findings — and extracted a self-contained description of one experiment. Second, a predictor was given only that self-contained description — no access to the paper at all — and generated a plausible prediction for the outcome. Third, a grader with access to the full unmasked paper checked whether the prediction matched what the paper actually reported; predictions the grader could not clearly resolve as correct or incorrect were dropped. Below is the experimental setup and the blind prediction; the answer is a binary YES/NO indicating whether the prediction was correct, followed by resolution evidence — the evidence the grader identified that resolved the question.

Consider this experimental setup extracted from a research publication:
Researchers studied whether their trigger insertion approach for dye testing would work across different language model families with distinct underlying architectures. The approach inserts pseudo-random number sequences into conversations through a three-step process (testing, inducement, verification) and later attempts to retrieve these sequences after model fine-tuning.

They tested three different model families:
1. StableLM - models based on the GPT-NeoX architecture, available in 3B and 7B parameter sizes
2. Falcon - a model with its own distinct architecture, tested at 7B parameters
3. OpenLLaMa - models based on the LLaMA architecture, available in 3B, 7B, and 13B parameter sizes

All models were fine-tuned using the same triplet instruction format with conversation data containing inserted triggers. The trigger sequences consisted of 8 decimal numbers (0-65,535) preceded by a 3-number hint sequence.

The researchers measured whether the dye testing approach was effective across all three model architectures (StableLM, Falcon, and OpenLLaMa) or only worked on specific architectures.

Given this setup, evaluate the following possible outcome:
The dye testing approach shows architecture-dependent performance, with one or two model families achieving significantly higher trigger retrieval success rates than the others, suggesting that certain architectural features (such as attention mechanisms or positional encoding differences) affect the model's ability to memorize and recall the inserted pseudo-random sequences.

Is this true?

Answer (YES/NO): YES